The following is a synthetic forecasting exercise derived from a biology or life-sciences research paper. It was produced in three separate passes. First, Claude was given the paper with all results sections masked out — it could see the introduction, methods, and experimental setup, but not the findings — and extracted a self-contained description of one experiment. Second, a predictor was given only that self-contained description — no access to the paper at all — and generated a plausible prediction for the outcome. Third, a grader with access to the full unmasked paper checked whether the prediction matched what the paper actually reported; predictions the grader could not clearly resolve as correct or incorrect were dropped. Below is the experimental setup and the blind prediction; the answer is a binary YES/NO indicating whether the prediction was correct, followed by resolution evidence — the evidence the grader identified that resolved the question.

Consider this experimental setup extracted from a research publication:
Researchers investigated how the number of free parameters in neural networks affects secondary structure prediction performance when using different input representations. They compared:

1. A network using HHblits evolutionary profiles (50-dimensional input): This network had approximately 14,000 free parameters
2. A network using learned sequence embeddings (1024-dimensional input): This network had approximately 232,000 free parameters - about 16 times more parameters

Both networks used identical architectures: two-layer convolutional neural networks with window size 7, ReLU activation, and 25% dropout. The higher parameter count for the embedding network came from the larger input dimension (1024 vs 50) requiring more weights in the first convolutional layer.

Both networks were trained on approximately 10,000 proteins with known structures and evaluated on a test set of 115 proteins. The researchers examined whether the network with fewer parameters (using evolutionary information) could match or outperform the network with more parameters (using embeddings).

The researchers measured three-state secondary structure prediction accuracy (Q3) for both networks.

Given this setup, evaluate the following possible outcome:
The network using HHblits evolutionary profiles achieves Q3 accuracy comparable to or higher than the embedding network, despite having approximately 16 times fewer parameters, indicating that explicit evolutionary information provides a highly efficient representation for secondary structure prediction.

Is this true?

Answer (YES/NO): YES